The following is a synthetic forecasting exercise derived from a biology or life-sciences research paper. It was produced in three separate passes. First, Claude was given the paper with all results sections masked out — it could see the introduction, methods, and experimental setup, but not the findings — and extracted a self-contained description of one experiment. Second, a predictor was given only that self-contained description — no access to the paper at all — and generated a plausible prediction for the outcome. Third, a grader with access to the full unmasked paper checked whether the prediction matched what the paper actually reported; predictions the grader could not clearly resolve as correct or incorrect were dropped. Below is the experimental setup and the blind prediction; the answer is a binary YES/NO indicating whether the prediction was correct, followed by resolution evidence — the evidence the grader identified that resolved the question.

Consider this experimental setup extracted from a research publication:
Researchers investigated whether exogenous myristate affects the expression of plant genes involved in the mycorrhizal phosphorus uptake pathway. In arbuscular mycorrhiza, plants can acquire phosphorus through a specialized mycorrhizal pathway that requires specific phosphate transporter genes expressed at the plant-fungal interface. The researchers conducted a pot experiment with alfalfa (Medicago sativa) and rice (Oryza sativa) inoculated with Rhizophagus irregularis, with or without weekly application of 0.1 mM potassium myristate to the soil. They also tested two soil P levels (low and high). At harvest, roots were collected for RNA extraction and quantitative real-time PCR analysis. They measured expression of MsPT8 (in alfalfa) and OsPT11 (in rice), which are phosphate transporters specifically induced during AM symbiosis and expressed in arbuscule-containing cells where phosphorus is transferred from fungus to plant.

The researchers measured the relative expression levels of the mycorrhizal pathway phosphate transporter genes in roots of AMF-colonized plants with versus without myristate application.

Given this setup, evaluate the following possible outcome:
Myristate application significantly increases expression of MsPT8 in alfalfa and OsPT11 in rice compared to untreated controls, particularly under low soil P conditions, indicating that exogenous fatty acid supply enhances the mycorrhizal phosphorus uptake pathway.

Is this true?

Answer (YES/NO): NO